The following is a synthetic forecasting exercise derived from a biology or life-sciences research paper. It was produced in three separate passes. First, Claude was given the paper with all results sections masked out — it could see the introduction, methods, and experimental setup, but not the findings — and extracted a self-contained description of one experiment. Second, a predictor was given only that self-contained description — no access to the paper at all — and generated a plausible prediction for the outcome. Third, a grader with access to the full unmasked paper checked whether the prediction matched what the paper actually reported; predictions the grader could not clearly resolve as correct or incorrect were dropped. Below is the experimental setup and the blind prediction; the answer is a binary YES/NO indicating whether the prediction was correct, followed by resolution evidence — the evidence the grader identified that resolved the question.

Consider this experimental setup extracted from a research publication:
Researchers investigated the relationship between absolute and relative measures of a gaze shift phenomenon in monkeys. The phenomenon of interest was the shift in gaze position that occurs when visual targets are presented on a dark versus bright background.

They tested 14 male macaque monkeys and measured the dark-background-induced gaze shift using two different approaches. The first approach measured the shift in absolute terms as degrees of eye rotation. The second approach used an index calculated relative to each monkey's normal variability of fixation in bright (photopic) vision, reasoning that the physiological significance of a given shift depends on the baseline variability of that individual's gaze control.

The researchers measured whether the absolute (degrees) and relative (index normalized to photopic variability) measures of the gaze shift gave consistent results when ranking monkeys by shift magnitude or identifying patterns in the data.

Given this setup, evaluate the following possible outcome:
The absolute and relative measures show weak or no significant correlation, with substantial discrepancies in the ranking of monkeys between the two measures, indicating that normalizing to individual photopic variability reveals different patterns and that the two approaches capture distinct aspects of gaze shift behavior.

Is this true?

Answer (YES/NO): NO